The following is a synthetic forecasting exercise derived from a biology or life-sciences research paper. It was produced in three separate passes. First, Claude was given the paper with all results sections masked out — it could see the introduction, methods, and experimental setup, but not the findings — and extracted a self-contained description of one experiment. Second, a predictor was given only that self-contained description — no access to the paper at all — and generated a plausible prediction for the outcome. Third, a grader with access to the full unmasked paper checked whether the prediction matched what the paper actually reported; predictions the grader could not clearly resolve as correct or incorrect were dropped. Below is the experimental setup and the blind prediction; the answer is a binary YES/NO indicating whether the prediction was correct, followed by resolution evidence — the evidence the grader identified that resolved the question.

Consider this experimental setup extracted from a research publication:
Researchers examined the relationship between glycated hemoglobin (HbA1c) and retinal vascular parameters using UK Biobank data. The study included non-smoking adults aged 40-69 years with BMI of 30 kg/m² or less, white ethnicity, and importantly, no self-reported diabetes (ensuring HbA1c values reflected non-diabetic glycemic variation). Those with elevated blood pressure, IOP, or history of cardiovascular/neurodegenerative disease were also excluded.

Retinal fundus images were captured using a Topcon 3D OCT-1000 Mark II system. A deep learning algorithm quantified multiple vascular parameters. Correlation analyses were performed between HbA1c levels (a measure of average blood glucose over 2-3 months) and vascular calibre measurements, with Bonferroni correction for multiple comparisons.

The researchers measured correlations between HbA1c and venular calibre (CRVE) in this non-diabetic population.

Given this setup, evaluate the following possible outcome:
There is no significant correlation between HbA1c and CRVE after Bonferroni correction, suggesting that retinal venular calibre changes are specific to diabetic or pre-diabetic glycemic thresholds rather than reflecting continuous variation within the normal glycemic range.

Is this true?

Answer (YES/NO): YES